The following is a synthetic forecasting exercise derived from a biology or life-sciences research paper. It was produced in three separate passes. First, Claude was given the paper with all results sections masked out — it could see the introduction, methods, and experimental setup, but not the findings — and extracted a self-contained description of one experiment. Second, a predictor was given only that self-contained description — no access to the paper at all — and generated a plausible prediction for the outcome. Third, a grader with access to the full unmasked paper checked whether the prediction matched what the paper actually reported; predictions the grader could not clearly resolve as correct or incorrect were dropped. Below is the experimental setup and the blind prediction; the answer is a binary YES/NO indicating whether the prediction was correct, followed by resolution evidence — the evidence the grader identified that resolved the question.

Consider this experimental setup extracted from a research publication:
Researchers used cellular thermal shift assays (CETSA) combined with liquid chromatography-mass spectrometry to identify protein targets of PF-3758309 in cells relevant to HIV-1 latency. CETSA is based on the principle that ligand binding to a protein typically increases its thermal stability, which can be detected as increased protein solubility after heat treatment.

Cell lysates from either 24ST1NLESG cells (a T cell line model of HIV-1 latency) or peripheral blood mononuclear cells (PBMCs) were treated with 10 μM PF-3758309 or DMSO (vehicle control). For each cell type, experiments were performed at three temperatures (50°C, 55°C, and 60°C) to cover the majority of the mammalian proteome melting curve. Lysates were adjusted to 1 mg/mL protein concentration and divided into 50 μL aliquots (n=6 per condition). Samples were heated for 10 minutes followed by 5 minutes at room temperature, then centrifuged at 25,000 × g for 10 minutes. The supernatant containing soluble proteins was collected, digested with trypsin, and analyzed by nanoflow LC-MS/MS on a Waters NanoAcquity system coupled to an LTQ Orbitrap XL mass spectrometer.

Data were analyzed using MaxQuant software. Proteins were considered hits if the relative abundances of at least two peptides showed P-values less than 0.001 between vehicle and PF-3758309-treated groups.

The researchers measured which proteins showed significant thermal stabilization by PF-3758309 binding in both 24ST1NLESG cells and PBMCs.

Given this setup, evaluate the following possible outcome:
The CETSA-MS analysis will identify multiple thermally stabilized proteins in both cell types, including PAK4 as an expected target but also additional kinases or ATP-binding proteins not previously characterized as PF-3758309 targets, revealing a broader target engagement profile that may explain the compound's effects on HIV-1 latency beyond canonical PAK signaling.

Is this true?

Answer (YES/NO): NO